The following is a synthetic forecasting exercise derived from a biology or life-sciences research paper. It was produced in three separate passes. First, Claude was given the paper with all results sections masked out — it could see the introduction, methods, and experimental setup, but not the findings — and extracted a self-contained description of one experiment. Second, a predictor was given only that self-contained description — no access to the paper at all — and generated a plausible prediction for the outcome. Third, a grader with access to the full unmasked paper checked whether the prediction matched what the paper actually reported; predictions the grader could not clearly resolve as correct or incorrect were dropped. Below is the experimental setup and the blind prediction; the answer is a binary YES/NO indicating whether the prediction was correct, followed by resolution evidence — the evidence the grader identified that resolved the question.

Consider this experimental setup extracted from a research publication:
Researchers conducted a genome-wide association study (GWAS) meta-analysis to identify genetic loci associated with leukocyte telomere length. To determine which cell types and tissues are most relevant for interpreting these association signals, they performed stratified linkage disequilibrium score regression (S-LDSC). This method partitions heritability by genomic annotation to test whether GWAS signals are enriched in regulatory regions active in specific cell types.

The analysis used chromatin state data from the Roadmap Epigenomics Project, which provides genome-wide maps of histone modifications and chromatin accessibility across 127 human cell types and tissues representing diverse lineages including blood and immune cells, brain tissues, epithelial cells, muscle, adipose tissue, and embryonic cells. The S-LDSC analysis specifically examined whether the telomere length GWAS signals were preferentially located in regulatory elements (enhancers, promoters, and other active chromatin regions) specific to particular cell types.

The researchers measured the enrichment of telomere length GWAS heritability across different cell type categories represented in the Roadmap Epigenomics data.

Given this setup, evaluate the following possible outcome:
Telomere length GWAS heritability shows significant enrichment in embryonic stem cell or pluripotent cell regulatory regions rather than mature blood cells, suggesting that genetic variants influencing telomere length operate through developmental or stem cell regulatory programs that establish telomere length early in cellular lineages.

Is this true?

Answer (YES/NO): NO